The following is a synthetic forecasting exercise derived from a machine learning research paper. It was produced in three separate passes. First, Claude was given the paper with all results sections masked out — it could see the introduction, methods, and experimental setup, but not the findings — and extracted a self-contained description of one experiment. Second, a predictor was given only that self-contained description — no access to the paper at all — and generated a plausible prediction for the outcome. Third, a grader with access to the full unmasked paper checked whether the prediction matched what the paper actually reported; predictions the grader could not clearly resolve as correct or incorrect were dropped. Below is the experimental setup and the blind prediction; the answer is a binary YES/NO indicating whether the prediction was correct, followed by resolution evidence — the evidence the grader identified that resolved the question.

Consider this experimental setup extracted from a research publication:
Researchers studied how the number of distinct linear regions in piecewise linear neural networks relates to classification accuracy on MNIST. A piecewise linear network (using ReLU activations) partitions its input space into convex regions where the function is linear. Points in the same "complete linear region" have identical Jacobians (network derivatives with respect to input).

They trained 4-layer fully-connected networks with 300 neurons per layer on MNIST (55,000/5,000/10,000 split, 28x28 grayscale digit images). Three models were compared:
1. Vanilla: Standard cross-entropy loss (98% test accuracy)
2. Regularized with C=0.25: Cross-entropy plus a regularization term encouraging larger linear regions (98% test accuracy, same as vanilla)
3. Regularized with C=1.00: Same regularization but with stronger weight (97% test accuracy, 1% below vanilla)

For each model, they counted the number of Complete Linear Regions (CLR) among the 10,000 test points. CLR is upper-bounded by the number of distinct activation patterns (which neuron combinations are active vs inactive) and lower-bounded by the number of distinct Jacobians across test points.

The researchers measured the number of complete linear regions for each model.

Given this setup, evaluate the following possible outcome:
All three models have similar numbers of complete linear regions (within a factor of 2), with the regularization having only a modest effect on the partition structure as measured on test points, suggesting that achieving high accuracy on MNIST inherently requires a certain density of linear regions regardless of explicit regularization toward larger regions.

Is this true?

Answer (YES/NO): YES